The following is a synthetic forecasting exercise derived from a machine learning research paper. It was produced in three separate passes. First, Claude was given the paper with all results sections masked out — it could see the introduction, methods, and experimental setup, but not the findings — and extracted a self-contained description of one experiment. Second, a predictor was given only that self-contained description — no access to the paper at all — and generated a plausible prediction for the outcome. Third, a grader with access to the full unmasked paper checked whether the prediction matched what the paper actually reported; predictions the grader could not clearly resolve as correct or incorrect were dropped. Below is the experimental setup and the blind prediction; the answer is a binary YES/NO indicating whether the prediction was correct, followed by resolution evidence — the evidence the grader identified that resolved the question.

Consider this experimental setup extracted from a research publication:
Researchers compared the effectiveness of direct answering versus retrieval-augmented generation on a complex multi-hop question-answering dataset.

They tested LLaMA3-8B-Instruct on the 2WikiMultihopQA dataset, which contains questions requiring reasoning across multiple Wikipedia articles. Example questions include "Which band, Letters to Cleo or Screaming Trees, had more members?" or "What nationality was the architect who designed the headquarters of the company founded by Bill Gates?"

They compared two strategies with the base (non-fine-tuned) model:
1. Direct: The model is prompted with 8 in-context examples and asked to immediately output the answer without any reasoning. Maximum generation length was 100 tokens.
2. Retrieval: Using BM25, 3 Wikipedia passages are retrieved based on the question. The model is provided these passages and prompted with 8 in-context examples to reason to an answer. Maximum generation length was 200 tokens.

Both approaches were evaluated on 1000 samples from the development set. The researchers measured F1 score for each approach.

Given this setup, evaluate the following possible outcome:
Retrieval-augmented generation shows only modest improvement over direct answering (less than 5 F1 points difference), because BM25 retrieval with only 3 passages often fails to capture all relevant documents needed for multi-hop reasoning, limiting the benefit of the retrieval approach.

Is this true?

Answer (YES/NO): YES